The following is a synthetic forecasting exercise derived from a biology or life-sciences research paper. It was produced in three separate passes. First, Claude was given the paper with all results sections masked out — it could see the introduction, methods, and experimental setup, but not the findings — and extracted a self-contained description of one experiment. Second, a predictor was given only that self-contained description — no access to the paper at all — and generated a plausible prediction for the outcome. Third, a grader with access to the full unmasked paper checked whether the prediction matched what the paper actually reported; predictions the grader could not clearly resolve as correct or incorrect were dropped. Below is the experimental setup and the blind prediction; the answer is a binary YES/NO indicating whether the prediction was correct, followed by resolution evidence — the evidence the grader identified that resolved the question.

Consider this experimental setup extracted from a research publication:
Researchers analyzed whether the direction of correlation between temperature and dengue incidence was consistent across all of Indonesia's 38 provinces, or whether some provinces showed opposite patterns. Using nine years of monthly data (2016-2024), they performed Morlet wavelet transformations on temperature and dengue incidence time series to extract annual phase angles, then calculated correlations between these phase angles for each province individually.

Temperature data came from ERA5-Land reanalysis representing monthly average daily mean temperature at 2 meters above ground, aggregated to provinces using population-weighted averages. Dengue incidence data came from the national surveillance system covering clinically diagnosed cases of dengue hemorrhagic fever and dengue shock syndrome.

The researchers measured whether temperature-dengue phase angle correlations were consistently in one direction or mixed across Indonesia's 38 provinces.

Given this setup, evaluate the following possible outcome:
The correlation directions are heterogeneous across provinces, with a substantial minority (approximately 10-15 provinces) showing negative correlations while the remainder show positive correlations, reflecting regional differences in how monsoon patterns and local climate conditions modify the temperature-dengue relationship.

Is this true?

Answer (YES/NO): NO